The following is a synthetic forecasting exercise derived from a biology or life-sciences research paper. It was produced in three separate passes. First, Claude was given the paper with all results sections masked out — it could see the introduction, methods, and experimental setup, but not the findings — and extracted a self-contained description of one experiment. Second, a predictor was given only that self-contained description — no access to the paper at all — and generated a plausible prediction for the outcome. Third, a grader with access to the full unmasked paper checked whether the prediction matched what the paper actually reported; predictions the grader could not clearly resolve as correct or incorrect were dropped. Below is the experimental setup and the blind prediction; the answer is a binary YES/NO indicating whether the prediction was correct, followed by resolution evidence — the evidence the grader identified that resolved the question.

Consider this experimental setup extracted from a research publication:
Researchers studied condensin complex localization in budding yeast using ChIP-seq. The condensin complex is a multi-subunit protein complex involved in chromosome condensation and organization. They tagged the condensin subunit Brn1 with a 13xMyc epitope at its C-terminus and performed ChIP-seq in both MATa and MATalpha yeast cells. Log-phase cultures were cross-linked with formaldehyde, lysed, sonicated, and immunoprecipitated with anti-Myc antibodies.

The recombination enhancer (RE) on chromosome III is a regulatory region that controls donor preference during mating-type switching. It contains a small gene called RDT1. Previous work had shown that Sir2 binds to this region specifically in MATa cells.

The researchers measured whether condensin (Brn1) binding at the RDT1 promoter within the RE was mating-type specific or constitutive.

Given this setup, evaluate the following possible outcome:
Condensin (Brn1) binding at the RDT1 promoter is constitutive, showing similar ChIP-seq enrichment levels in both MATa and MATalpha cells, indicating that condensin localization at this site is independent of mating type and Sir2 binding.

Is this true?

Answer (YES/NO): NO